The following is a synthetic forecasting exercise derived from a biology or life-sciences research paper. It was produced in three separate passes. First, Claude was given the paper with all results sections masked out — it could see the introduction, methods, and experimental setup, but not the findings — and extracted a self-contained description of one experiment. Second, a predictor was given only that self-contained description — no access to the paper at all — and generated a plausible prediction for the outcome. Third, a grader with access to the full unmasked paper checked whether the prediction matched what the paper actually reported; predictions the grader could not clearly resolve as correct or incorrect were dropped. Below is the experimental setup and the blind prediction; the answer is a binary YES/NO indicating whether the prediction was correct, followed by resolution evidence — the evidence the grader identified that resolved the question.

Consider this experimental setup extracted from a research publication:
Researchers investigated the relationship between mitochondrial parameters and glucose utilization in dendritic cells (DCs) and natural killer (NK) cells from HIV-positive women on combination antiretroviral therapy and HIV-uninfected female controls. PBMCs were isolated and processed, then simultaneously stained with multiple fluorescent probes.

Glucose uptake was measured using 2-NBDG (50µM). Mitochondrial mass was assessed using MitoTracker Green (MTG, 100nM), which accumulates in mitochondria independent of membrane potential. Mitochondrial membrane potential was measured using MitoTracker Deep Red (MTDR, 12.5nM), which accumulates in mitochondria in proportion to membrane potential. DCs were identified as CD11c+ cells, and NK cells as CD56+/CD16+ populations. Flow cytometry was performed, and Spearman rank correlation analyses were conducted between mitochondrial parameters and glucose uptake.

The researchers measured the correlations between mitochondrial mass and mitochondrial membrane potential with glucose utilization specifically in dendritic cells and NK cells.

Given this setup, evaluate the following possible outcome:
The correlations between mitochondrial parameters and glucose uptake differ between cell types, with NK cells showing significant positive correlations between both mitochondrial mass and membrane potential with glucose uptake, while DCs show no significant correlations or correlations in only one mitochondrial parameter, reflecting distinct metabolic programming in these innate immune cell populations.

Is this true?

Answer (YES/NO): NO